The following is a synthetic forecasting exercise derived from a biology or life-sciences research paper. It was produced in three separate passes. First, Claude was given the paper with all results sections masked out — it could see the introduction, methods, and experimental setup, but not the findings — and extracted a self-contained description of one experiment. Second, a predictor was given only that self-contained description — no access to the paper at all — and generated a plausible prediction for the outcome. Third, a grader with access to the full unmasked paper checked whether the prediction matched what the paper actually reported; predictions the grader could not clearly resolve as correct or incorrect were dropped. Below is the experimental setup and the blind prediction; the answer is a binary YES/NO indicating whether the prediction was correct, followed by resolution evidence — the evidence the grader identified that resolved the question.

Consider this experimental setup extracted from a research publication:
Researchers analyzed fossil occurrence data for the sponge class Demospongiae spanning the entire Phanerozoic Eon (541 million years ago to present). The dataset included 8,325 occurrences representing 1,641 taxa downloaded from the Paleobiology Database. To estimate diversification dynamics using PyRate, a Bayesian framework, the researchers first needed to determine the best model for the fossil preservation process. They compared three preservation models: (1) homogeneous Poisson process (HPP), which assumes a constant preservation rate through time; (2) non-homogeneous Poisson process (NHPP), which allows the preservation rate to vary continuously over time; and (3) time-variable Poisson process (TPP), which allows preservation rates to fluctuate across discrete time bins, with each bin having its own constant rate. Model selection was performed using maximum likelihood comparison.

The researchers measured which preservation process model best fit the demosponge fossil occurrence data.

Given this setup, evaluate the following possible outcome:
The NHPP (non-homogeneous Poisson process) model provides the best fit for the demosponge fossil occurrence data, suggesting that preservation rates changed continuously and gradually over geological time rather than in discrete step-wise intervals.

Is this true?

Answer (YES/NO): NO